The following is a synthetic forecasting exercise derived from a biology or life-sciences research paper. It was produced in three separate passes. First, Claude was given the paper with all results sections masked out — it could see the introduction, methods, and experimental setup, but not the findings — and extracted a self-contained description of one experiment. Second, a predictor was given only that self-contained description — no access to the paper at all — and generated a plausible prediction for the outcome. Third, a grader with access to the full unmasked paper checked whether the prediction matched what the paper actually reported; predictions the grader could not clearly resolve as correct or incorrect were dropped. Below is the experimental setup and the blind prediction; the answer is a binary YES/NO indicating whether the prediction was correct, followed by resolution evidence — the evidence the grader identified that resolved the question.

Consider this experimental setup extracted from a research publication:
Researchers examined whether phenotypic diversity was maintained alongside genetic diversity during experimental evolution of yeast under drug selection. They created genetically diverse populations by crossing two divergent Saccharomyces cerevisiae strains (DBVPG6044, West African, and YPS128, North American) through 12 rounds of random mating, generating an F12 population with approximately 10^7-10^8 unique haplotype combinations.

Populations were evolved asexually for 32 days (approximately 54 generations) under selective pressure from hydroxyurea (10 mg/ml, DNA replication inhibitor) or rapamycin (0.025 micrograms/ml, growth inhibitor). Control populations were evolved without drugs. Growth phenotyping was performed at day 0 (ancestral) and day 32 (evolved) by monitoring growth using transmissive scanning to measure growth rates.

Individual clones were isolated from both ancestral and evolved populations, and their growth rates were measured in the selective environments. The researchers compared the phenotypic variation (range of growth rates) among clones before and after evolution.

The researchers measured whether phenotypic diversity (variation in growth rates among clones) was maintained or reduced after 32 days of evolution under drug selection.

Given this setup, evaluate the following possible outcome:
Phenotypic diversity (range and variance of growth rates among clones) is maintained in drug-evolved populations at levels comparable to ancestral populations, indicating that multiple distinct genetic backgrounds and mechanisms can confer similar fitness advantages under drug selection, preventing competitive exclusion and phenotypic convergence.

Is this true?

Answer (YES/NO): NO